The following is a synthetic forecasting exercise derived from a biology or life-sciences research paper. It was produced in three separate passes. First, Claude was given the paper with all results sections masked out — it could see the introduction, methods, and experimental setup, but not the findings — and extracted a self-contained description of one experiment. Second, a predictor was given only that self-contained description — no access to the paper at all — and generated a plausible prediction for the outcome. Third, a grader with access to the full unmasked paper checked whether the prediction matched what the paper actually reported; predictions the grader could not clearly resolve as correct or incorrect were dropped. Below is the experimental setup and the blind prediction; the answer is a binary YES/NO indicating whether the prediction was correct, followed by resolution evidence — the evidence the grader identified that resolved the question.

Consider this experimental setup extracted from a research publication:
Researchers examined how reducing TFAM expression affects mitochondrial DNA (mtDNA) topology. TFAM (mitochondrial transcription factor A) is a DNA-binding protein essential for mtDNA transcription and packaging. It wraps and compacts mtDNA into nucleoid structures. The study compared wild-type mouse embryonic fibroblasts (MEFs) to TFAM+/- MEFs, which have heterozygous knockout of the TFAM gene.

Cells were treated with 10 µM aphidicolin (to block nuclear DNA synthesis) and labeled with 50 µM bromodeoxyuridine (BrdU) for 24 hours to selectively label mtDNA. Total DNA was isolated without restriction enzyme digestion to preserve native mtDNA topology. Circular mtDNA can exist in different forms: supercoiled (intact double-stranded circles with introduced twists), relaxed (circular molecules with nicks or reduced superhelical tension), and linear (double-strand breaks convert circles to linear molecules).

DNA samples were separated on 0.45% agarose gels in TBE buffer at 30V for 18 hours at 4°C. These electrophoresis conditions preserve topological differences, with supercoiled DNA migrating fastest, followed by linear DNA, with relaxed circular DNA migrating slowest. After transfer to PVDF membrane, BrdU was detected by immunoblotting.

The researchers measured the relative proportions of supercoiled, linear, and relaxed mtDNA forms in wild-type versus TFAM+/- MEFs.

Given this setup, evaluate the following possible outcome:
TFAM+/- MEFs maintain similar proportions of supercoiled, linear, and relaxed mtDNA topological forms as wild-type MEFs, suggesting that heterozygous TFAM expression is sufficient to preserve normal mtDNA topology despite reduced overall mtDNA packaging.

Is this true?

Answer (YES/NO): NO